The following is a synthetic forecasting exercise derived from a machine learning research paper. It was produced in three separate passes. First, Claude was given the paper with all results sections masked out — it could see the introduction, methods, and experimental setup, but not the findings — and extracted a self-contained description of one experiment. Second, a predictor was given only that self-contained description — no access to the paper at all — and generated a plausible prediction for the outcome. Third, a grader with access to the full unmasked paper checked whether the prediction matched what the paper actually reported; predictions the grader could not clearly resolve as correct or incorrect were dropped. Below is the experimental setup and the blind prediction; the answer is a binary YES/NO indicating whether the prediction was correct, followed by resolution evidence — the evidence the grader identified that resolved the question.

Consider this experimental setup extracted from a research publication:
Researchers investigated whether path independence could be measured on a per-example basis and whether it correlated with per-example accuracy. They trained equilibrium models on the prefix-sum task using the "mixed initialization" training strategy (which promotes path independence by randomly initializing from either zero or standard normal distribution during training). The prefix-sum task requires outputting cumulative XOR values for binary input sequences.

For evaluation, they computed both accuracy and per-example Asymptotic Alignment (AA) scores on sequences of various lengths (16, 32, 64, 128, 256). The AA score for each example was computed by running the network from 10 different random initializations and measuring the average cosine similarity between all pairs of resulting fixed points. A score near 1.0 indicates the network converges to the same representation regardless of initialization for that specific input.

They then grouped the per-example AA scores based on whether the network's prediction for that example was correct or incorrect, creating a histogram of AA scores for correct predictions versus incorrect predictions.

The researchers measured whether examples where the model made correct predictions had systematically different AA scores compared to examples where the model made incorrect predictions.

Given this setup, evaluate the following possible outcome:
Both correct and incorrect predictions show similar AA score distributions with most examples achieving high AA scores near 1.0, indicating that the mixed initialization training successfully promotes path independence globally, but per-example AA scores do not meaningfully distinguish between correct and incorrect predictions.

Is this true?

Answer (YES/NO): NO